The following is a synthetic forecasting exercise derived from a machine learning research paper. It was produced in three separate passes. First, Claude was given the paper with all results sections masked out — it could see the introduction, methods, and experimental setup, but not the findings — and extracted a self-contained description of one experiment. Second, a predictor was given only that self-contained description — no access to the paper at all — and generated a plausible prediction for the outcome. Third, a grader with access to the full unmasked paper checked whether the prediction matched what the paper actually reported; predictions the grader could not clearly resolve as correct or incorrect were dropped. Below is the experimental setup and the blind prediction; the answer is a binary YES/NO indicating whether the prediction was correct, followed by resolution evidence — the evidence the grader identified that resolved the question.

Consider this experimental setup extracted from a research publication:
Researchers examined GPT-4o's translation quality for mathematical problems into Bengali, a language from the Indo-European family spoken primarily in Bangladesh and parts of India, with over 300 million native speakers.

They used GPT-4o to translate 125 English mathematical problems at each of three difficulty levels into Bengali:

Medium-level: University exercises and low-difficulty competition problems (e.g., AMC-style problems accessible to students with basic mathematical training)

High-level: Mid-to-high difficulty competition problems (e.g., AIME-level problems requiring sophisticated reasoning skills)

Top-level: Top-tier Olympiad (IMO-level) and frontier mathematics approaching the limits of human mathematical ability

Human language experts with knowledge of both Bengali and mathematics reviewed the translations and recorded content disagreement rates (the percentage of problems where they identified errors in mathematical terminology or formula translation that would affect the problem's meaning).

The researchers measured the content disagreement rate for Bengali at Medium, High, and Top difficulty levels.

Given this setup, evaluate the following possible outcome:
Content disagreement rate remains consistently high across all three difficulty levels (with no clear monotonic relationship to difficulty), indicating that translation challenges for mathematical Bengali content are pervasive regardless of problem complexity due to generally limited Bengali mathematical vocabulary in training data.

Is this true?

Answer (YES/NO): NO